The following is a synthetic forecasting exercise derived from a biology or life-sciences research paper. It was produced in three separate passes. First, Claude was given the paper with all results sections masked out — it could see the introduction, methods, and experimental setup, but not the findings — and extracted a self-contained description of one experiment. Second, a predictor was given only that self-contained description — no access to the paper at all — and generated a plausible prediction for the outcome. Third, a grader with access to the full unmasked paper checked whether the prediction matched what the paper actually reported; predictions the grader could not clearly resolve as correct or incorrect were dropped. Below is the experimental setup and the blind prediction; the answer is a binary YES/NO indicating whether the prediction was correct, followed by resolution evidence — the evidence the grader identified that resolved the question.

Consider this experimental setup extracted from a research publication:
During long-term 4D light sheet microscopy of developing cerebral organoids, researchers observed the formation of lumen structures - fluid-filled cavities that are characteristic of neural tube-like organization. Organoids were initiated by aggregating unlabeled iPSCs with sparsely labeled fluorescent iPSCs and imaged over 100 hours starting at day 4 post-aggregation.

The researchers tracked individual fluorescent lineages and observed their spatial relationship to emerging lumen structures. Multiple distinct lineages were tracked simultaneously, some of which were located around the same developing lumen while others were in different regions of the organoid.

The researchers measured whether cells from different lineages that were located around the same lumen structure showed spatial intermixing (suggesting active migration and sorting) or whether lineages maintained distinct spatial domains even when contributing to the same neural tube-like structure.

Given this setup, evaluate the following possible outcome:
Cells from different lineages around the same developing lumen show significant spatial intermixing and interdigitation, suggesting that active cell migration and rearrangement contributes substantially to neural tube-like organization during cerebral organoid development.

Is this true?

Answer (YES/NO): NO